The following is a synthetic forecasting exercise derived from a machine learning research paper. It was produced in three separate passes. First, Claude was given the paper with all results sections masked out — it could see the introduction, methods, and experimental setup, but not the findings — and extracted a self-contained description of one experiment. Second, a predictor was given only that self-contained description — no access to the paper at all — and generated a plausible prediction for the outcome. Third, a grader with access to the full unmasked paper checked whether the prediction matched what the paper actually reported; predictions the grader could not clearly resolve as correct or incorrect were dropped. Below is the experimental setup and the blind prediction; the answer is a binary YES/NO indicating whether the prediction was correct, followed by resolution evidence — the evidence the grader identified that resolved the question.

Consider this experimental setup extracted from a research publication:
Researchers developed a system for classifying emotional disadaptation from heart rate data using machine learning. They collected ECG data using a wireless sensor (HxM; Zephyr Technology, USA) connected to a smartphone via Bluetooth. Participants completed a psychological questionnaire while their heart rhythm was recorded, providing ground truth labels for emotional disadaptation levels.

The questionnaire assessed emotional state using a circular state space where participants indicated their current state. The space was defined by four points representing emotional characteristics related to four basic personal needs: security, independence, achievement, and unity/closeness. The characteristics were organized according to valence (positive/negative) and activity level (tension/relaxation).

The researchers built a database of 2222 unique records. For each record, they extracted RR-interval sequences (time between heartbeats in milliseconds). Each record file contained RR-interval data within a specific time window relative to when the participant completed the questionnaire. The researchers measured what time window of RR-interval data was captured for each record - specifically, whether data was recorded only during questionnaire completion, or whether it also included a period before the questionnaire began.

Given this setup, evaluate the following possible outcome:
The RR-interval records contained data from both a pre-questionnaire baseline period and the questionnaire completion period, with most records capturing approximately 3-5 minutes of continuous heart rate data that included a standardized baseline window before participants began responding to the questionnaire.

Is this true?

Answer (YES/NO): NO